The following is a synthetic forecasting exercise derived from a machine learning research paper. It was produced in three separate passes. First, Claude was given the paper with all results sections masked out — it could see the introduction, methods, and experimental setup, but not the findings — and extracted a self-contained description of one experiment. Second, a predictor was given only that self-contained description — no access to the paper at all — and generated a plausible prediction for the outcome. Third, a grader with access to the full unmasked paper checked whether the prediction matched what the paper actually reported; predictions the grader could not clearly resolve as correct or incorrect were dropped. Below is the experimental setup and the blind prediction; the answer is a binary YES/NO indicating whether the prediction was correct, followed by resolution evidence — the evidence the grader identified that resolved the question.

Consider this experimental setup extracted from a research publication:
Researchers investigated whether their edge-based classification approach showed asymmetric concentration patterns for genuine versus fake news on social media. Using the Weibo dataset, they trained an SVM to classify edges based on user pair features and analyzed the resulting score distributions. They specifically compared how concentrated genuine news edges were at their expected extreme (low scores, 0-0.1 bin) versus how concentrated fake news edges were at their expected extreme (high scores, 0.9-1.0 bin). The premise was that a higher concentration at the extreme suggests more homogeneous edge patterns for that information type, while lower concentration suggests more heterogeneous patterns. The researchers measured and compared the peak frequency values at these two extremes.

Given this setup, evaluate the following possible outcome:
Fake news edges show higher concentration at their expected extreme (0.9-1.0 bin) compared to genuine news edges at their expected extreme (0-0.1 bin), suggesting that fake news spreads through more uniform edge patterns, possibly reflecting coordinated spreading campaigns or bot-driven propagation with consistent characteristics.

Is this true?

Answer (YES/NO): NO